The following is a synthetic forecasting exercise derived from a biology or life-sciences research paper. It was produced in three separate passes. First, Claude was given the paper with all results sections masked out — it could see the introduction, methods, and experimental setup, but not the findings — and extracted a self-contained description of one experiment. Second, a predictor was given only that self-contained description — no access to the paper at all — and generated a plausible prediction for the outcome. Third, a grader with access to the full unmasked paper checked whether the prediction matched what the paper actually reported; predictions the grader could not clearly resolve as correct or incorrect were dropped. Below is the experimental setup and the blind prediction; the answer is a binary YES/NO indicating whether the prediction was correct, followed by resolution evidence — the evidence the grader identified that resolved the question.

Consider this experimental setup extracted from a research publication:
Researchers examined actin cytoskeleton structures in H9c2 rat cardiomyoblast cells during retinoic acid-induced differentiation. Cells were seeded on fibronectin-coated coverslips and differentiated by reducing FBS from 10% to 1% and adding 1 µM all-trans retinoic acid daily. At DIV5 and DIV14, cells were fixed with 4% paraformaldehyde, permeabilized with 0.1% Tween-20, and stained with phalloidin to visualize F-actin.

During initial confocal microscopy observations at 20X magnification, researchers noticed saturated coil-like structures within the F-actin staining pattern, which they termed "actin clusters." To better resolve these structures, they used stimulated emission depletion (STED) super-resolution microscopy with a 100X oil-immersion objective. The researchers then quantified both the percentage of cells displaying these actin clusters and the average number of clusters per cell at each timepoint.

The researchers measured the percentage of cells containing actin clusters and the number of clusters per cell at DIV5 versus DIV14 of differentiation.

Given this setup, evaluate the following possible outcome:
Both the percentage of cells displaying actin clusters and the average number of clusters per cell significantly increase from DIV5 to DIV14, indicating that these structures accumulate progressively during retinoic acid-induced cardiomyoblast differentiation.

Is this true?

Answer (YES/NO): YES